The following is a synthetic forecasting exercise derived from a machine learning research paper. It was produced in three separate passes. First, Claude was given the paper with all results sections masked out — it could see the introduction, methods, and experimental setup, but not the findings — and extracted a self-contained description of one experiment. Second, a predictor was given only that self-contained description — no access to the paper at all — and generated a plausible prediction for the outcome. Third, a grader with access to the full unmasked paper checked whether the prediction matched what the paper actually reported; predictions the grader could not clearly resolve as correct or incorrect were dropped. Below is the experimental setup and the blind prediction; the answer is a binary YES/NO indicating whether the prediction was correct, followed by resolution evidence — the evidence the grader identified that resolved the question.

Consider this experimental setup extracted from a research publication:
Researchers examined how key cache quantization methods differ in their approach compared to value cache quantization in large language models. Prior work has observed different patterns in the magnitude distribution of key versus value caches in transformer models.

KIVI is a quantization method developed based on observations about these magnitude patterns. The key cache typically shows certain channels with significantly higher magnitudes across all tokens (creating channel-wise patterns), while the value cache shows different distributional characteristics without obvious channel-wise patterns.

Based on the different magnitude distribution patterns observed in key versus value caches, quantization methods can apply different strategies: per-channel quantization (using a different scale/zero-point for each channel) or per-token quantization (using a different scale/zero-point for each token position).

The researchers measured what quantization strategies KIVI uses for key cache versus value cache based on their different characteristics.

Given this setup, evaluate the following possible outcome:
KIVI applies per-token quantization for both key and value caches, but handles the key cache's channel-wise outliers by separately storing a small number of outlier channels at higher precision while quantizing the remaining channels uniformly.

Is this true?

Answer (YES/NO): NO